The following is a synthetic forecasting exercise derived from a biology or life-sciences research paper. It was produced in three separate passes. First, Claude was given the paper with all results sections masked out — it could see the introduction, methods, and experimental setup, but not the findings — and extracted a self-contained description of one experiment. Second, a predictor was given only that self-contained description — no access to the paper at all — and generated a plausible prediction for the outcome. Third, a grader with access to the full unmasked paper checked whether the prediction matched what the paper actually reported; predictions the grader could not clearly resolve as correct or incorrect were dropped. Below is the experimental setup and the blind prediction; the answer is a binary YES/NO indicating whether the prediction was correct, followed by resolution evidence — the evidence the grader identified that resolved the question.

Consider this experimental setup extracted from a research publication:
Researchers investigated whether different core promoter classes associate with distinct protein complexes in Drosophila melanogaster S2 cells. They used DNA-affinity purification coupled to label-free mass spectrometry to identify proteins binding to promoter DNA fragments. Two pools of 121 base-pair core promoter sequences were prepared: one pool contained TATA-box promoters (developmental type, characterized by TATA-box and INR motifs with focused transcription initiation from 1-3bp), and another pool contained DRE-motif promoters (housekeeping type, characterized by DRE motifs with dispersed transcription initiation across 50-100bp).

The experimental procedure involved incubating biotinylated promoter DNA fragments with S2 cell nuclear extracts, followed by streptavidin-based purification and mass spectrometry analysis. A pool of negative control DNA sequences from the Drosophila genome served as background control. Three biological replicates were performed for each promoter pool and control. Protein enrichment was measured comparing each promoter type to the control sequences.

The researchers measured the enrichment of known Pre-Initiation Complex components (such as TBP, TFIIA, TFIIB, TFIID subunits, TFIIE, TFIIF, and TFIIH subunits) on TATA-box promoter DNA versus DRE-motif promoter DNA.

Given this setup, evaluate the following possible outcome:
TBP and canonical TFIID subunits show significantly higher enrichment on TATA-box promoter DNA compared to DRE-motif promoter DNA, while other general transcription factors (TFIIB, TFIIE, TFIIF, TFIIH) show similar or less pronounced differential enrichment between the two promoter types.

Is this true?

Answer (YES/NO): NO